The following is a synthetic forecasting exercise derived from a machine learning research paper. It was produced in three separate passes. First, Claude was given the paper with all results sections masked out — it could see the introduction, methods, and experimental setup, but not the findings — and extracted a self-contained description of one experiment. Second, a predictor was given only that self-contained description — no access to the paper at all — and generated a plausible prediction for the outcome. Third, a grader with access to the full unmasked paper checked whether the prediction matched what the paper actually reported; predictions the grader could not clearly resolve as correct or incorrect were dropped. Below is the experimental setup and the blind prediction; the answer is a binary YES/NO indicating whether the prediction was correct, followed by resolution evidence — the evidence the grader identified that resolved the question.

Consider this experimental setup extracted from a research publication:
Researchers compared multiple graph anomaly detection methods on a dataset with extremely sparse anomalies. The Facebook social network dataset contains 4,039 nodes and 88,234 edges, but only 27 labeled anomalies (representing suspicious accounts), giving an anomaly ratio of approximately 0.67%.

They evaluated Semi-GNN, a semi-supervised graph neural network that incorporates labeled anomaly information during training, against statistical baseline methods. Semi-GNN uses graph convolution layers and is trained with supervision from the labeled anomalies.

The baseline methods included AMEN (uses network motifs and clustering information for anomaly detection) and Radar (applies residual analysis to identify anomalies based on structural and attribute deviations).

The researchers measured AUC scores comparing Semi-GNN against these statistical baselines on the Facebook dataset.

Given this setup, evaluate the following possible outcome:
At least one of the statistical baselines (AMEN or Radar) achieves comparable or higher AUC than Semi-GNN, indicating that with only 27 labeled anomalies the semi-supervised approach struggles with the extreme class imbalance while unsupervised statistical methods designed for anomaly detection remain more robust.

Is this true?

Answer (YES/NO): YES